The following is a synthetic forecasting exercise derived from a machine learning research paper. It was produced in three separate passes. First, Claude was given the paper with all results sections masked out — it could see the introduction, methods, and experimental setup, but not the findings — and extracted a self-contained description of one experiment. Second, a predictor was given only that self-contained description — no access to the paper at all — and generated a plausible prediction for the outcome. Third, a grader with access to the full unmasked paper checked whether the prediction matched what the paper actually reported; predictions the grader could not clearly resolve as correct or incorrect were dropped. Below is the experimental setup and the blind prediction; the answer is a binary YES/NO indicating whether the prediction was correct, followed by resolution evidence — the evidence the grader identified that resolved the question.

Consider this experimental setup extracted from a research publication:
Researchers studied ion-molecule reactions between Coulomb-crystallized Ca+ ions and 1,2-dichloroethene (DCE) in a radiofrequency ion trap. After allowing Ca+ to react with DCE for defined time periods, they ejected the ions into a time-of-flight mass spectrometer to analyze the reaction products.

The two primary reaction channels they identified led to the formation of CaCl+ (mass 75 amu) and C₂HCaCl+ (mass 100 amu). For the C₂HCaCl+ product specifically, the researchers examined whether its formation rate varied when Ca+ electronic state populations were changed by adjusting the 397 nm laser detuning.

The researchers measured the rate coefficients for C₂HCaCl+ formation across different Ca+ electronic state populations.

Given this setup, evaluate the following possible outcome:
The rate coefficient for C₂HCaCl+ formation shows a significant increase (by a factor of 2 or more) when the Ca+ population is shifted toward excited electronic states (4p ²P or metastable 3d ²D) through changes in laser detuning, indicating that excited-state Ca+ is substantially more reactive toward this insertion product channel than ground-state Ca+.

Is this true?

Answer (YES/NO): NO